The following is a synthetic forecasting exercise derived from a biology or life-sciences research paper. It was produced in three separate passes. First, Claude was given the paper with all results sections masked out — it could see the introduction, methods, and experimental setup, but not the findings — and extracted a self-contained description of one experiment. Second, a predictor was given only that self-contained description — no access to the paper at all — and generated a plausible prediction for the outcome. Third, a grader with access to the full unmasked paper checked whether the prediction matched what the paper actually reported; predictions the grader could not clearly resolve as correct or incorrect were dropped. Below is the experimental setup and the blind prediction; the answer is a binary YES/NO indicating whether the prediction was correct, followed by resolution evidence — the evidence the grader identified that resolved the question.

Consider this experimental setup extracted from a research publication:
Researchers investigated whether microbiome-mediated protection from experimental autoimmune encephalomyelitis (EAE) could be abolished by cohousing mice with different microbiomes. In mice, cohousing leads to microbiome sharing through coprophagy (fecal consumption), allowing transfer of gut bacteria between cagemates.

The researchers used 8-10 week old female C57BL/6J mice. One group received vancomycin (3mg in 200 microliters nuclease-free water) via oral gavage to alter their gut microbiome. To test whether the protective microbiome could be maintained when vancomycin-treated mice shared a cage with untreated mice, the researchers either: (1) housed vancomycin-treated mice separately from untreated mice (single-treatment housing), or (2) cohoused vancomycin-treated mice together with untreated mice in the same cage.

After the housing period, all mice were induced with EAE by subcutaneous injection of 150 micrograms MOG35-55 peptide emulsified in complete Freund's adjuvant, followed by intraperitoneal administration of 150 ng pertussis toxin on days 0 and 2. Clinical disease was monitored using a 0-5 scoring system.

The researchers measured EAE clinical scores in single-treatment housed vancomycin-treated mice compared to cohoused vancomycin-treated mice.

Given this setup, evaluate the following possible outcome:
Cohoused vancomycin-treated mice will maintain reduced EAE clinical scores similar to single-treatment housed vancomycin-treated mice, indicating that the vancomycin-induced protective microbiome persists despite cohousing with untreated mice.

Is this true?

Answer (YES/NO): NO